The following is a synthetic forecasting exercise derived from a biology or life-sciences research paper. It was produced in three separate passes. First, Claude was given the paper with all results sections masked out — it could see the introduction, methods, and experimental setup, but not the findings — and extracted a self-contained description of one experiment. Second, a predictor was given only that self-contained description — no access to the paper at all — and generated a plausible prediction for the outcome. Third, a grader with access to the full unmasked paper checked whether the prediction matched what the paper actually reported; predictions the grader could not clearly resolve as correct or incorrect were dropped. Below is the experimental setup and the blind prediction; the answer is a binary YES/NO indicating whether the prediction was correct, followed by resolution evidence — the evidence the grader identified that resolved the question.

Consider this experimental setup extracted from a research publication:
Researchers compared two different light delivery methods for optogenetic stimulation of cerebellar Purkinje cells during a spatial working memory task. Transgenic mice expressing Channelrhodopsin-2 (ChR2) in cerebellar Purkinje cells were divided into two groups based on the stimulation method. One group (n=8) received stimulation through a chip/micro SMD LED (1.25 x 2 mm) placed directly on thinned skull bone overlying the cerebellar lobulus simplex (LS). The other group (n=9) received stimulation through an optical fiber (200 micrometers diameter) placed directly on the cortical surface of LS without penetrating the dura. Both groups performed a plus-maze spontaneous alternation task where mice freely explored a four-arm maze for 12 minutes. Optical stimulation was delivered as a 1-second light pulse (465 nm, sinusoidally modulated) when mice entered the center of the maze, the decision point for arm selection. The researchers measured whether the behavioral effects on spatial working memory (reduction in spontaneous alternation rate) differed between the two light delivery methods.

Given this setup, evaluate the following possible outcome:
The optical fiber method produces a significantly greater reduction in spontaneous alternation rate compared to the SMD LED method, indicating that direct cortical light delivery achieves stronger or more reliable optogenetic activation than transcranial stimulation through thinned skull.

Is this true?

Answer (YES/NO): NO